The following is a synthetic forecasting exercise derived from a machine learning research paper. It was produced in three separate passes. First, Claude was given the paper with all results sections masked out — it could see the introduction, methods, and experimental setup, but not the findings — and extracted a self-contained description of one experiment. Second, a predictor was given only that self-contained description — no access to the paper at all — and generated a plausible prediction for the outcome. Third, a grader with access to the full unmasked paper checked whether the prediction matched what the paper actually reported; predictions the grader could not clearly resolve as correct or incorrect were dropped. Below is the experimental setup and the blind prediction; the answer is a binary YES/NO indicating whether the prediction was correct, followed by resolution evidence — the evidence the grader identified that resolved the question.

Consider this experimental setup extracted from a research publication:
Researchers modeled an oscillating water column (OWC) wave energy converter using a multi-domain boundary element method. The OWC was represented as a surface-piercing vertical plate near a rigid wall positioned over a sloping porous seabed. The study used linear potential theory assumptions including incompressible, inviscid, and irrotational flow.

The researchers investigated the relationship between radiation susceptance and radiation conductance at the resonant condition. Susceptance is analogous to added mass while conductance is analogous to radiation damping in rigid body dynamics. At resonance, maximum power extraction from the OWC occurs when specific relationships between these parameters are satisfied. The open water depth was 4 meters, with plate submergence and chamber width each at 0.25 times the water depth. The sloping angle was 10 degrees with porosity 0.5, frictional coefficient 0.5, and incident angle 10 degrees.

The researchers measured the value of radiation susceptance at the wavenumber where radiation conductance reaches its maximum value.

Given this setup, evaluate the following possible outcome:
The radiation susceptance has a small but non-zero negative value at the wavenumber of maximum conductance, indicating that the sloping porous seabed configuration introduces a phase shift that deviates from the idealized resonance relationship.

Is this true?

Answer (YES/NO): NO